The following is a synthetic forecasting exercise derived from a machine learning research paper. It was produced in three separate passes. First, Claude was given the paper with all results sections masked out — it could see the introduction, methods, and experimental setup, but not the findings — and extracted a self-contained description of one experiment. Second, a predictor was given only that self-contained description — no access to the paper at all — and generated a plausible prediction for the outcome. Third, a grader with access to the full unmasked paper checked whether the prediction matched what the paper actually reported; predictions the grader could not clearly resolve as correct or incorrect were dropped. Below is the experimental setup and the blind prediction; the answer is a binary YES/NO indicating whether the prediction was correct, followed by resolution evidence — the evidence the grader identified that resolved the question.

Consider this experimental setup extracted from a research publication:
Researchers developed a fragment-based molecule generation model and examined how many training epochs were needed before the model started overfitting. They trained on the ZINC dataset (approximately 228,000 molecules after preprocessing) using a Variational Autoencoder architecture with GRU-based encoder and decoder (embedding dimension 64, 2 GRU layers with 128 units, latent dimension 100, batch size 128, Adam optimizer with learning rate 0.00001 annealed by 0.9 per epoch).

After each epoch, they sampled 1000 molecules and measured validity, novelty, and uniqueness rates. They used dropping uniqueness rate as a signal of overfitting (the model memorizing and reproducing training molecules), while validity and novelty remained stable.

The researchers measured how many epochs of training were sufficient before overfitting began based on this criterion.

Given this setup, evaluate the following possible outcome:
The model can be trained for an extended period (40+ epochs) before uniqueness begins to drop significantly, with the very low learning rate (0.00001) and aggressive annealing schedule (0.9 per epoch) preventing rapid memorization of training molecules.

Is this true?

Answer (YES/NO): NO